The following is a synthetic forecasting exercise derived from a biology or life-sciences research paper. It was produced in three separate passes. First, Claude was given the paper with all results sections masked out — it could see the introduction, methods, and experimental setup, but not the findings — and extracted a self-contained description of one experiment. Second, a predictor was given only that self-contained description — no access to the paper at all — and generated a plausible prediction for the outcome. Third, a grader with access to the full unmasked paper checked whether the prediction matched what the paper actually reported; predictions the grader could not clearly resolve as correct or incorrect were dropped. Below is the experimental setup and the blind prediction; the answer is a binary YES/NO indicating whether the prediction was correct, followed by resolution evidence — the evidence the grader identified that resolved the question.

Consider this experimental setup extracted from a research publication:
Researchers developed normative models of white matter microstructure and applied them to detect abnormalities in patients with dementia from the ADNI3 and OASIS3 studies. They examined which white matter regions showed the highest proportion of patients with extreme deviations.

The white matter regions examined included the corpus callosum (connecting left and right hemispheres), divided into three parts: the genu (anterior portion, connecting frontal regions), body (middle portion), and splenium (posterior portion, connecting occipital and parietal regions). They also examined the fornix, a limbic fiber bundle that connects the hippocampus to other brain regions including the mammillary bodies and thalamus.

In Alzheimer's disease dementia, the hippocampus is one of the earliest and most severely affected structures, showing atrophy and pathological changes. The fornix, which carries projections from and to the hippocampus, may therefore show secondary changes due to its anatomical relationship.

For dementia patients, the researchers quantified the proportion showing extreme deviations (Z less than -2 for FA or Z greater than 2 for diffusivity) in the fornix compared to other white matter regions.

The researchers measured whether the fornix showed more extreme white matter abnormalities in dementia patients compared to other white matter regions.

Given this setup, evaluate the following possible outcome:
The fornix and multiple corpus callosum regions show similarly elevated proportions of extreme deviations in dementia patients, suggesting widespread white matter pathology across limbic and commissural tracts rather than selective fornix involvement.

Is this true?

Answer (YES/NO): NO